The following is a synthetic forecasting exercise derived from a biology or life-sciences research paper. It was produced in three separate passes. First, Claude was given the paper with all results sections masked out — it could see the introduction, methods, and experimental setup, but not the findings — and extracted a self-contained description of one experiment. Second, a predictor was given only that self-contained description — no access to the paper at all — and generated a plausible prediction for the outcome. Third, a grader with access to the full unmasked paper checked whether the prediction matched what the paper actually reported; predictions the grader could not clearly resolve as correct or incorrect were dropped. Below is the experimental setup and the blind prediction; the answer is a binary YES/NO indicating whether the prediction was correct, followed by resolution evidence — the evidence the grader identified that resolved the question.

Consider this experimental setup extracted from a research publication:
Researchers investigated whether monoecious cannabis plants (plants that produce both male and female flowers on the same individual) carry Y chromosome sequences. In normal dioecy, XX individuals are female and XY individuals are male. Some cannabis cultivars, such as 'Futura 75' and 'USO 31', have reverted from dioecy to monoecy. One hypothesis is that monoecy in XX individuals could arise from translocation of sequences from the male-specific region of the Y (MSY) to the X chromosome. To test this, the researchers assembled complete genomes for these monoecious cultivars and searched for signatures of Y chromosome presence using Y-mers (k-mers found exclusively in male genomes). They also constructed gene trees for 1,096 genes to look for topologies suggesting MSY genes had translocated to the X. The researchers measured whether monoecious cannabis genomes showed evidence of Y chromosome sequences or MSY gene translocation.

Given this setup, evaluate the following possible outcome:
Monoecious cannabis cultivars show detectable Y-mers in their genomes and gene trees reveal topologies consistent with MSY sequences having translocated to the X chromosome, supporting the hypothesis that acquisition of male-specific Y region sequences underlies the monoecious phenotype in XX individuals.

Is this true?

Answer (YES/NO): NO